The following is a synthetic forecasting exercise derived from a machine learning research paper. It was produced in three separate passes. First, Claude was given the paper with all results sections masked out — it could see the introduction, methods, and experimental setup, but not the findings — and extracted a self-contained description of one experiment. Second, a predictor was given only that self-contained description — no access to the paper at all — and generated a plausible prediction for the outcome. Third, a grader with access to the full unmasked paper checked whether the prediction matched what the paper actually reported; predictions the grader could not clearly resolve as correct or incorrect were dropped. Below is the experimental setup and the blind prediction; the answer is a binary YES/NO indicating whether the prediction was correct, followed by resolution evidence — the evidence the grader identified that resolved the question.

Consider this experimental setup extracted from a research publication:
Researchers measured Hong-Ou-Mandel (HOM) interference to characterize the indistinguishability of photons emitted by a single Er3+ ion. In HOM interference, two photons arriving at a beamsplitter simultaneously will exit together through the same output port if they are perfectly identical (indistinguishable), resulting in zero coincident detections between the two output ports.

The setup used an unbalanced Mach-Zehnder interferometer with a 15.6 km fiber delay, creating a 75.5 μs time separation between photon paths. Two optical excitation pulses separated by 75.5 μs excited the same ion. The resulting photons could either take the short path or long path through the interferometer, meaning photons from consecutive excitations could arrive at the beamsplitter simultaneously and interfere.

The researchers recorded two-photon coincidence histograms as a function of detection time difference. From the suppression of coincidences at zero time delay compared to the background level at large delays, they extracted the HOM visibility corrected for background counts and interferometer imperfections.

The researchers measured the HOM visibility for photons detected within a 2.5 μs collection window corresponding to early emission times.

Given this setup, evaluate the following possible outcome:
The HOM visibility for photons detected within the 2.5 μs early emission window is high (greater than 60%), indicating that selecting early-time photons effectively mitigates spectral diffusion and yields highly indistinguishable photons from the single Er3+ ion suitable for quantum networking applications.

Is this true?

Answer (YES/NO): YES